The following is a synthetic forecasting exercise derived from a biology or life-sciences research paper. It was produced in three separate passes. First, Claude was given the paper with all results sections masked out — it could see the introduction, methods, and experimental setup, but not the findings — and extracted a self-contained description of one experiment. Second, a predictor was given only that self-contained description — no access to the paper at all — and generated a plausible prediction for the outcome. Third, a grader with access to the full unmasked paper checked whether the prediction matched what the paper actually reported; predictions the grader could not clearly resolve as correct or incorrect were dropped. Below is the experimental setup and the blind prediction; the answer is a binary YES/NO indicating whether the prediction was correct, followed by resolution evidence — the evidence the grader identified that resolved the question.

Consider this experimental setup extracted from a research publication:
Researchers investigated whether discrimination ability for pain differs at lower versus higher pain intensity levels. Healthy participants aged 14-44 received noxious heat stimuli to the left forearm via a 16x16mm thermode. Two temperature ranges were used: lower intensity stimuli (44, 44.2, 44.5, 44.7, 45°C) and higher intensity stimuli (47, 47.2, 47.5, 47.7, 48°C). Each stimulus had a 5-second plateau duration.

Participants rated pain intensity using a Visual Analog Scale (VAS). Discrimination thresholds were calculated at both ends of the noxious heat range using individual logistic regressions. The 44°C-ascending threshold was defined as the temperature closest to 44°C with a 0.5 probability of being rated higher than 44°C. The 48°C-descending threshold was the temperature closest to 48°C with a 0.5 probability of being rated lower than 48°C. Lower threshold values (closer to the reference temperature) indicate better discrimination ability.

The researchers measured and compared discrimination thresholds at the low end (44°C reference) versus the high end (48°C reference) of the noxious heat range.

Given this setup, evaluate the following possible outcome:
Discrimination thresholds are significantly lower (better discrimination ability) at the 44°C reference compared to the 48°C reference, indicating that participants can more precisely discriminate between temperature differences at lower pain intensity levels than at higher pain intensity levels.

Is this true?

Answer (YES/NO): NO